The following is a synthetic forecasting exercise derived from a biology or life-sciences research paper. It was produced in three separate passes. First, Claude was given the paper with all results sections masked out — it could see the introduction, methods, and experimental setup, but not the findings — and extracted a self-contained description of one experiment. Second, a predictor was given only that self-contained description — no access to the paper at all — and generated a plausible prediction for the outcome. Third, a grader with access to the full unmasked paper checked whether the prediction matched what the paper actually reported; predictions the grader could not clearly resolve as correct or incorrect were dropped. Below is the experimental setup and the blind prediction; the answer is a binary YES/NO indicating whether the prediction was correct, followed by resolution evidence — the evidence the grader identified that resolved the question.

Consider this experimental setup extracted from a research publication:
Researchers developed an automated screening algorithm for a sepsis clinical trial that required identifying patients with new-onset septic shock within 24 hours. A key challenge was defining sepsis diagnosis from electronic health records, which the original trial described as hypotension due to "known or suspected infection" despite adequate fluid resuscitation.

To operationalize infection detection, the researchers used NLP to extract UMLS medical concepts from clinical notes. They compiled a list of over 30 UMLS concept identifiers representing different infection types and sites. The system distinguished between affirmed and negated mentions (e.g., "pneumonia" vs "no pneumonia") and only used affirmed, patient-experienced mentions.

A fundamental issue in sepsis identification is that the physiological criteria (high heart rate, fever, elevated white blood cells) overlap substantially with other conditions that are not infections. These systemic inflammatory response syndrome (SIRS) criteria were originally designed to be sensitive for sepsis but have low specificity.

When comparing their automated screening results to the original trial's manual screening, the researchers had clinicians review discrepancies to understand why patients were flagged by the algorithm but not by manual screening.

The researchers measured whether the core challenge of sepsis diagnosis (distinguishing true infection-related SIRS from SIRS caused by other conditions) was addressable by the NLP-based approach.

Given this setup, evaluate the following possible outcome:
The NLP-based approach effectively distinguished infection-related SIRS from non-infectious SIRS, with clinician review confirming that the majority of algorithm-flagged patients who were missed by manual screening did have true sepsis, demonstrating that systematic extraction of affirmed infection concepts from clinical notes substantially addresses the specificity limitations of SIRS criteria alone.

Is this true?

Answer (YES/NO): NO